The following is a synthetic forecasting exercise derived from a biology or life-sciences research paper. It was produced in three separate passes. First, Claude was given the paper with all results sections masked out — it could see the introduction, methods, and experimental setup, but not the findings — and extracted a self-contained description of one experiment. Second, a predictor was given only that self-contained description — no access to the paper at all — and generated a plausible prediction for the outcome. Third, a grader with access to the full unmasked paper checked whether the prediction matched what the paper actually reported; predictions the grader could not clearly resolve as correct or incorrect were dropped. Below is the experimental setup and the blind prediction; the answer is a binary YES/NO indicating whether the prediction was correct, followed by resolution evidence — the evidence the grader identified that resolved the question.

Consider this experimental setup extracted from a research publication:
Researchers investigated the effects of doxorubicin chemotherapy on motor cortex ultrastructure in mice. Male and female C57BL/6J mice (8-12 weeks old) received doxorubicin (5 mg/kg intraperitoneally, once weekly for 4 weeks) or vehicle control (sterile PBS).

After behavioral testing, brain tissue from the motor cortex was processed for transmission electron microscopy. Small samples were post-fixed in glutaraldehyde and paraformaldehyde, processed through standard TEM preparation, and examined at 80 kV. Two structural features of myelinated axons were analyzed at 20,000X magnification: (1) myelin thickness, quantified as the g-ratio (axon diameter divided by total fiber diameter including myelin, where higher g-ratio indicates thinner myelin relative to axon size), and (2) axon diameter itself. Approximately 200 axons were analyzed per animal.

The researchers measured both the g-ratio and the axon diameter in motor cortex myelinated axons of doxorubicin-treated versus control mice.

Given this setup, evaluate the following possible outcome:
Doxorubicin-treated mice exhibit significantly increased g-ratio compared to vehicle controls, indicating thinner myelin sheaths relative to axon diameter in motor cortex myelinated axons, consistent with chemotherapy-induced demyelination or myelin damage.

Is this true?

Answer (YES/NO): YES